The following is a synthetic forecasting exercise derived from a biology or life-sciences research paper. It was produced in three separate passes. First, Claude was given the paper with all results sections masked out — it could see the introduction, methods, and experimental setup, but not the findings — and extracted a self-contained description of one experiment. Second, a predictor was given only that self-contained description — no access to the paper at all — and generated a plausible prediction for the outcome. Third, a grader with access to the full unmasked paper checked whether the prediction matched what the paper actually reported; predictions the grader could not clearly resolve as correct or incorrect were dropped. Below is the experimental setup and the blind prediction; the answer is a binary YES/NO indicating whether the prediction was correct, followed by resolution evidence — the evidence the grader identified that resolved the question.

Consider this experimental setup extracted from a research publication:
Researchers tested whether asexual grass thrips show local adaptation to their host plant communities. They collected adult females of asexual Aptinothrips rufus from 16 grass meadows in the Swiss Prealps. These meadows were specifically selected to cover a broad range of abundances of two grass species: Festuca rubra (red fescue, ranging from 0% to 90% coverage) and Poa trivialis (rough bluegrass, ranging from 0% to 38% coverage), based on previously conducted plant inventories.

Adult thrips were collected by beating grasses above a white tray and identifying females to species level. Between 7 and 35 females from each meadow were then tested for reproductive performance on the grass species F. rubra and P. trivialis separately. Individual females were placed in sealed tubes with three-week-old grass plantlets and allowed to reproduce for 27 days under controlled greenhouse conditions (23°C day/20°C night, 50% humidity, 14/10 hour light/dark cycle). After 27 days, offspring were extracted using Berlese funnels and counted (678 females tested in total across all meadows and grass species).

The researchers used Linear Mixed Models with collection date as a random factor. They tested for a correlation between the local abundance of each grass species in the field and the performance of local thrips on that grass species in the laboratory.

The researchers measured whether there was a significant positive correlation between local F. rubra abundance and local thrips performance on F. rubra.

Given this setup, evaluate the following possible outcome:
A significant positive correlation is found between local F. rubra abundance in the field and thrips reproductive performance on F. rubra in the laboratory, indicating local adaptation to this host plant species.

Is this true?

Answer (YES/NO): YES